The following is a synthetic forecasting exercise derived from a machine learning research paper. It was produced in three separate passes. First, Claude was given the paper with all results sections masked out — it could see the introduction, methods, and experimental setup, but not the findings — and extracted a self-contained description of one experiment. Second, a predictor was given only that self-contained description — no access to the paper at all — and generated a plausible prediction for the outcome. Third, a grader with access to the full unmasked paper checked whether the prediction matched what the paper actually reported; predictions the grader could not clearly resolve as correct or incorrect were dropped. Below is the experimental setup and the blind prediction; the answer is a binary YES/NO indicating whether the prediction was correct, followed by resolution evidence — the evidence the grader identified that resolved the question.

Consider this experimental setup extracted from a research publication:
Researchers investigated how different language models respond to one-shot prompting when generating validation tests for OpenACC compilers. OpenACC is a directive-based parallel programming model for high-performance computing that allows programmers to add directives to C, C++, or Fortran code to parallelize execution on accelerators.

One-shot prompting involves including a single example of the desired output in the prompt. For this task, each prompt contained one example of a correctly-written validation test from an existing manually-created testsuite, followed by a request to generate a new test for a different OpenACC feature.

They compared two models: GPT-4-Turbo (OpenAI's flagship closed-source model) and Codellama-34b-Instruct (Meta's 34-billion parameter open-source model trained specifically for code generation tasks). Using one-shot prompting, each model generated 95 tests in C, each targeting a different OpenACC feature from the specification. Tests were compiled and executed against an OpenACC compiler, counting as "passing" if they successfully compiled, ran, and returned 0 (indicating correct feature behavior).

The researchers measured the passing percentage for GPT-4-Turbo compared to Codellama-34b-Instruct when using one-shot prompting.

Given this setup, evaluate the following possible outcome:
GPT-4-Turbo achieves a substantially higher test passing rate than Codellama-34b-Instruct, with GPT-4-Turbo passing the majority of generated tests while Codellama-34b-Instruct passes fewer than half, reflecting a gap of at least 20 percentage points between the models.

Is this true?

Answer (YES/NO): YES